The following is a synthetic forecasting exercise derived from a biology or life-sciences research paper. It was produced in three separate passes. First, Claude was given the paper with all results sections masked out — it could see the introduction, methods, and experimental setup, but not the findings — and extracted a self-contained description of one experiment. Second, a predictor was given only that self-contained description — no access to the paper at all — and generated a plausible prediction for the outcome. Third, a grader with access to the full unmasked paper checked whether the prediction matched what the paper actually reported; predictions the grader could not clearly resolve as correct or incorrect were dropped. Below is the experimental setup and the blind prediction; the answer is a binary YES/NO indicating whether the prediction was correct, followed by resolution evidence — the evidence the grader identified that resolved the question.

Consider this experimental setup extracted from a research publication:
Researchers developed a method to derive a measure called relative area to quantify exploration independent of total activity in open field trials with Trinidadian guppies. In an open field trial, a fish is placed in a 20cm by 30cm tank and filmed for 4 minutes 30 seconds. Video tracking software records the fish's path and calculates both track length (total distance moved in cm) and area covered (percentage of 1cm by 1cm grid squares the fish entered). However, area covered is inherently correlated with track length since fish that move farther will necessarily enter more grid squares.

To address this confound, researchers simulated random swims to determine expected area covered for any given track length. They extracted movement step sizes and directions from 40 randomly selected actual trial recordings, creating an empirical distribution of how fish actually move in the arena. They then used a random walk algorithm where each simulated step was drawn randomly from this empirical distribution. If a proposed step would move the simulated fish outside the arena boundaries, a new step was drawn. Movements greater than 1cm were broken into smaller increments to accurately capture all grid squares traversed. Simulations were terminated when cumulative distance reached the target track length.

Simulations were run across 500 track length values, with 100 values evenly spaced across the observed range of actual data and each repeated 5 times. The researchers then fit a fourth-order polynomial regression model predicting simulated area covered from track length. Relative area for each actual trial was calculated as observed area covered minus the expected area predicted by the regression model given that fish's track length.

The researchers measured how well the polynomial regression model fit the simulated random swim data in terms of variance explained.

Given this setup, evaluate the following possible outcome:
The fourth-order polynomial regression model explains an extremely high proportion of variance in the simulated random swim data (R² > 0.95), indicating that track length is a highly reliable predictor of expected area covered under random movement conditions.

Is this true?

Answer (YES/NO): YES